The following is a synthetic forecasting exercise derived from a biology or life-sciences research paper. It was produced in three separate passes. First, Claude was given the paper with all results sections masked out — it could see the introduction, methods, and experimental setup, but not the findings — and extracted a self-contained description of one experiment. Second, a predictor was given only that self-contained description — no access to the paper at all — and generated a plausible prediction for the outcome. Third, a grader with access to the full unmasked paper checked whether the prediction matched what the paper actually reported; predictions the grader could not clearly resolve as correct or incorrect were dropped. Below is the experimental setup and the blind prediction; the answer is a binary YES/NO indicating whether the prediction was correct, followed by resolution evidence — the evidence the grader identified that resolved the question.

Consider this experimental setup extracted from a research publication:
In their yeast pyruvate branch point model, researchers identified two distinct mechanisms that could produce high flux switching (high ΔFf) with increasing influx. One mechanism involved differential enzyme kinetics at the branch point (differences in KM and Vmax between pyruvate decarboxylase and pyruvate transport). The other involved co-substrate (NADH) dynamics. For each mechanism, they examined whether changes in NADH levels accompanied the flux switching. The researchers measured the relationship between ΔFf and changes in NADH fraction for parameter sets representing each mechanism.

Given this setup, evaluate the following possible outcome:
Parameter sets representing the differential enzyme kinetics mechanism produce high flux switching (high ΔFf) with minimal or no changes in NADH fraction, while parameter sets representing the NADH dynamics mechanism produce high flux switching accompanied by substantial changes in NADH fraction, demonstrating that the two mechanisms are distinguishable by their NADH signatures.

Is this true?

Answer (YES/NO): YES